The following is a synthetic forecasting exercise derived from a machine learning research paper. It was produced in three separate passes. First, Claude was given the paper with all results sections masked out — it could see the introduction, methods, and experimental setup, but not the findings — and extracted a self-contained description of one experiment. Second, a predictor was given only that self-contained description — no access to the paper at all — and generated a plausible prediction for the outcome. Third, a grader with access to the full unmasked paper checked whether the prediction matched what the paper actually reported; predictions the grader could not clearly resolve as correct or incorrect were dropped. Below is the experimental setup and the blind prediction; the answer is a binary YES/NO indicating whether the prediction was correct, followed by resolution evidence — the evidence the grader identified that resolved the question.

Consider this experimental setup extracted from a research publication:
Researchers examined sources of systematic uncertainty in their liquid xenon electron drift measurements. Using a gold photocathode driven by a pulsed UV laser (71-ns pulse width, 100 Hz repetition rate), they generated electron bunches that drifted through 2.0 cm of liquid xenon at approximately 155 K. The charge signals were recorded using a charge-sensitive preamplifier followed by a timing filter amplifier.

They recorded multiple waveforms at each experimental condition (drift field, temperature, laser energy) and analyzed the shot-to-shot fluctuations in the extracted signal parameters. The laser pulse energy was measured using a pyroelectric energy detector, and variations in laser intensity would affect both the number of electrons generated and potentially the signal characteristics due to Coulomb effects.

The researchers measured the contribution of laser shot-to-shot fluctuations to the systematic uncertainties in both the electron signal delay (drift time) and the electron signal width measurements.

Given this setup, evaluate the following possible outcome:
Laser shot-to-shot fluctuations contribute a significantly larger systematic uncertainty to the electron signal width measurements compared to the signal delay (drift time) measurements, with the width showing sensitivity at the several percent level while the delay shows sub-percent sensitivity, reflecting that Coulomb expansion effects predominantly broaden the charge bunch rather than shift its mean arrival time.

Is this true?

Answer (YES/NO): YES